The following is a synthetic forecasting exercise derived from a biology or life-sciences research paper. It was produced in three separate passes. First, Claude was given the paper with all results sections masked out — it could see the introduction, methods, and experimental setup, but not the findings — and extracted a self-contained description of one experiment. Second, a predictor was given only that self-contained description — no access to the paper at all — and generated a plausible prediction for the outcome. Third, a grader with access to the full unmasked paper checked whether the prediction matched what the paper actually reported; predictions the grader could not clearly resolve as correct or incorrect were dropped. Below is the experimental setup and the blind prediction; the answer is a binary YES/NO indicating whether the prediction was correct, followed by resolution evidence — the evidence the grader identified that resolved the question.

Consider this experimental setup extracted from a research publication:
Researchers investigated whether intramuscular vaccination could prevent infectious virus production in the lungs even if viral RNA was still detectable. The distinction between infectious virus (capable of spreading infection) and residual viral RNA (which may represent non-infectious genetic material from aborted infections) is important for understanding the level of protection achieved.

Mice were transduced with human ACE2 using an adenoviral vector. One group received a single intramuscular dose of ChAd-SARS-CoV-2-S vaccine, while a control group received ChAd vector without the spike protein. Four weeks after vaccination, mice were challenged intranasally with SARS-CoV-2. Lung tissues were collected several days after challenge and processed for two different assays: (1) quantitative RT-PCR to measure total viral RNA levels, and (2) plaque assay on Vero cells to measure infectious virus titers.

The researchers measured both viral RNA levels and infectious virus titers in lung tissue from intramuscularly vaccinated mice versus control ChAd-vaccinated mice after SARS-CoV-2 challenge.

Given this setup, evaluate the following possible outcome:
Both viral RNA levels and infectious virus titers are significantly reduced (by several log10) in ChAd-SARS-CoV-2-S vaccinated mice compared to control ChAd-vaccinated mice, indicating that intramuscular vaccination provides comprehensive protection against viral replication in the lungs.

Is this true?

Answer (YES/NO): NO